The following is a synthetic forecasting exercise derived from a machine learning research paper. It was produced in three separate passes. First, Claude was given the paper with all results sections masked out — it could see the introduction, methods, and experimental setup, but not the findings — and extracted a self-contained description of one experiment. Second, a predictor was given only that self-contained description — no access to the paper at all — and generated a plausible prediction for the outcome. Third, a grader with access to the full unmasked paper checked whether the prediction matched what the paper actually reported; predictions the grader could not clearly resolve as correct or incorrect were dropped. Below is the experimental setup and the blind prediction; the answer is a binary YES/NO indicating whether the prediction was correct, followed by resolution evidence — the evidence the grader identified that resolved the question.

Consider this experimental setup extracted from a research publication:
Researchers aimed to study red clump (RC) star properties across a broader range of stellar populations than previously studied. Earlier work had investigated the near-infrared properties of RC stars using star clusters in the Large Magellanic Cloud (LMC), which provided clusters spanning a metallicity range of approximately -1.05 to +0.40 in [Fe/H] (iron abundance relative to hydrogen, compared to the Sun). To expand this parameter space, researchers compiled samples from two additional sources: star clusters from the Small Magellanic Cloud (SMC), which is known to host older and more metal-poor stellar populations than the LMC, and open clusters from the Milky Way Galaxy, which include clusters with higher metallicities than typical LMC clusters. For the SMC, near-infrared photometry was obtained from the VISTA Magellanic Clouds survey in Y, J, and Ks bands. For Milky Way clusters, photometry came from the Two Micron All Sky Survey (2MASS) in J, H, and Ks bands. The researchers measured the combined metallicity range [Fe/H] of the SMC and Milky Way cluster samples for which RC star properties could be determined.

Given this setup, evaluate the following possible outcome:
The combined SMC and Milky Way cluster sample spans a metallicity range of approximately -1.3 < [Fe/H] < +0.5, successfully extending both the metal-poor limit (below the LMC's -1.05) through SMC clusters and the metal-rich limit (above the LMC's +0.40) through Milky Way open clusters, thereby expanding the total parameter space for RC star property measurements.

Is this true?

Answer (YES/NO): NO